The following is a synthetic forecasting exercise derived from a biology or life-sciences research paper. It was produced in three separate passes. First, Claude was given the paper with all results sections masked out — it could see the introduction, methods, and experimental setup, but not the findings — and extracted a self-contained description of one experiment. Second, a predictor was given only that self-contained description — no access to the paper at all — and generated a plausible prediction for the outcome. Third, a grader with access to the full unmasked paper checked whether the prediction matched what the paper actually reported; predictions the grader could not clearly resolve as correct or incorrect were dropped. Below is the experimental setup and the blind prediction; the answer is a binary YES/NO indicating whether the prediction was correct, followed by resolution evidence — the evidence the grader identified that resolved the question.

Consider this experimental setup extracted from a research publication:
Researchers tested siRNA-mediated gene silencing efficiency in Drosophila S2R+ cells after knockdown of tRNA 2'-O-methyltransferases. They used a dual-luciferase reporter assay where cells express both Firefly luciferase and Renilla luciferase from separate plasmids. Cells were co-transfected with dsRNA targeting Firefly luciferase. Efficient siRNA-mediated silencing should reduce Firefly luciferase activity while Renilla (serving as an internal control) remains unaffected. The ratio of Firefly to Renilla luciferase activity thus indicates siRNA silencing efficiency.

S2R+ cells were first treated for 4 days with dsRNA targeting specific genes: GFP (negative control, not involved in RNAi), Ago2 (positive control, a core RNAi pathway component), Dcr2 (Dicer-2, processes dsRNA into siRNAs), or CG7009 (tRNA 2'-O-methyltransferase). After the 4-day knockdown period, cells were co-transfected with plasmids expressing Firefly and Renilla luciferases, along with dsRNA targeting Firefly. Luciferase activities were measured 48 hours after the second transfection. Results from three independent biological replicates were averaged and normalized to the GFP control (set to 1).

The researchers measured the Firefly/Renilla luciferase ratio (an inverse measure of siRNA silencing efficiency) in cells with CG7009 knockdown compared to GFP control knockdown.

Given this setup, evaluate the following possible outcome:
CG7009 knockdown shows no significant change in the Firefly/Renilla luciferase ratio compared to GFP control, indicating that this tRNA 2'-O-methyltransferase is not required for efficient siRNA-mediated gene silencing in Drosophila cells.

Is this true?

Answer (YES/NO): NO